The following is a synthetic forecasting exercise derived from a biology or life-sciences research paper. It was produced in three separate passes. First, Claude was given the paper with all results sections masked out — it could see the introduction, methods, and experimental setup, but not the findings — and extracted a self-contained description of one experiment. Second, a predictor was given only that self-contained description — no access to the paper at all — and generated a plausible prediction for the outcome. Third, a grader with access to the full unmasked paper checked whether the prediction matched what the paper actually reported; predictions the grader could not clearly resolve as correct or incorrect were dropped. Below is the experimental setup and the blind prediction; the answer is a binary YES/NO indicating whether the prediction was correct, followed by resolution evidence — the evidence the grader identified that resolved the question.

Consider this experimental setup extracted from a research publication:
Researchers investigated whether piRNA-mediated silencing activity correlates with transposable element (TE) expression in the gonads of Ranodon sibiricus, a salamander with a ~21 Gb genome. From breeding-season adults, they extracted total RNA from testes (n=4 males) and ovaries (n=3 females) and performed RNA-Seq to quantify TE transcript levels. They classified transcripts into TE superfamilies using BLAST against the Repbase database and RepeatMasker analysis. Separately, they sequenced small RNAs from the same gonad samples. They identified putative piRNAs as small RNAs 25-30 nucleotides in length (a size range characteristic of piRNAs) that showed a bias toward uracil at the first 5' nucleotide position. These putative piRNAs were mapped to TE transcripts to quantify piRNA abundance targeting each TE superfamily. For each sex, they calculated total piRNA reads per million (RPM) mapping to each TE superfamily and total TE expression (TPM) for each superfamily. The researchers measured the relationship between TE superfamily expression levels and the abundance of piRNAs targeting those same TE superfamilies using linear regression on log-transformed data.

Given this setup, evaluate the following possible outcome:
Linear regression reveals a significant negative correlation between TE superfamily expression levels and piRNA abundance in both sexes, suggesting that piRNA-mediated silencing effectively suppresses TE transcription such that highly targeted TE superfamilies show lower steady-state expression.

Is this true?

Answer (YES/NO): NO